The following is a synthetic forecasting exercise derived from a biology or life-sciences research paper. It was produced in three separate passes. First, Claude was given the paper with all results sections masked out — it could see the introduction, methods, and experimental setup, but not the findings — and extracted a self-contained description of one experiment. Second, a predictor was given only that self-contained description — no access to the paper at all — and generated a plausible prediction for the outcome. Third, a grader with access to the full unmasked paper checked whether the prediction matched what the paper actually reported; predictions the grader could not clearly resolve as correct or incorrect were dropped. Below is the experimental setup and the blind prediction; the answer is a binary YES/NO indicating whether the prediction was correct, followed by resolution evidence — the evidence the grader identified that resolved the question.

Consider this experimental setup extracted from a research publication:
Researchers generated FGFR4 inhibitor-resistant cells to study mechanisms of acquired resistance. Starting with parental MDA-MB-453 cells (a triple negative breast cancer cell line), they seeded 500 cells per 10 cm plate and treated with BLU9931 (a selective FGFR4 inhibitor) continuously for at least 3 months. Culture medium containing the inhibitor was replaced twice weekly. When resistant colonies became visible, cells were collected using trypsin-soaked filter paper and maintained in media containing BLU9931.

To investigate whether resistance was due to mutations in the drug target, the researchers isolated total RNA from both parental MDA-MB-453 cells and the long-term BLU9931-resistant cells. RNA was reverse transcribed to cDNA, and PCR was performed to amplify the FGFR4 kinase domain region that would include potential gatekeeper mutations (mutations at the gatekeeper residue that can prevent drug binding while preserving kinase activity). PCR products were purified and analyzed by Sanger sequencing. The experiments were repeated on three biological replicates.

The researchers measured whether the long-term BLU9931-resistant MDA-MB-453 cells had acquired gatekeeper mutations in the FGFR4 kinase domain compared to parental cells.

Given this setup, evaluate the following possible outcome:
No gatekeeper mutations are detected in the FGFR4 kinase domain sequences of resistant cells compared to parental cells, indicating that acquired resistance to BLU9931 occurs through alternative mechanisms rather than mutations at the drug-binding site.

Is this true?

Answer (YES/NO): YES